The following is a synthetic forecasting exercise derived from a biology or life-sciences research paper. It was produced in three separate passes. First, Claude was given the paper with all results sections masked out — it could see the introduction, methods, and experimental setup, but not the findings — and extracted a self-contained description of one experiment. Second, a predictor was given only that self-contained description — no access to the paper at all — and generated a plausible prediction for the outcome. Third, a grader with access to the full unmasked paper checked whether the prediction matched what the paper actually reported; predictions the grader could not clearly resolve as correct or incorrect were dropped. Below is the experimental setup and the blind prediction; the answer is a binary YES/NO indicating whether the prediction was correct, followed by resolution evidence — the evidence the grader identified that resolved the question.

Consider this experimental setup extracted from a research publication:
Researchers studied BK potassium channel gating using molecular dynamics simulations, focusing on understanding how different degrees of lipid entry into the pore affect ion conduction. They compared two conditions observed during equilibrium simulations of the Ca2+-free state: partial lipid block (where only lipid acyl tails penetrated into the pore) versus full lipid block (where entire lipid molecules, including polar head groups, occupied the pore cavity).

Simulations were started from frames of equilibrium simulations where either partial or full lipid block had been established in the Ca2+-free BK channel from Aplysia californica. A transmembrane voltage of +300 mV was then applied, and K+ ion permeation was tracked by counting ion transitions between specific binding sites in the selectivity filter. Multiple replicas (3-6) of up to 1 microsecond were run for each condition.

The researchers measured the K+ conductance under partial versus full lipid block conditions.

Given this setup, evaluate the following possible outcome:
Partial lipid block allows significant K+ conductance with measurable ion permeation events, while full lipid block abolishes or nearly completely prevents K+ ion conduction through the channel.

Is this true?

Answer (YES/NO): NO